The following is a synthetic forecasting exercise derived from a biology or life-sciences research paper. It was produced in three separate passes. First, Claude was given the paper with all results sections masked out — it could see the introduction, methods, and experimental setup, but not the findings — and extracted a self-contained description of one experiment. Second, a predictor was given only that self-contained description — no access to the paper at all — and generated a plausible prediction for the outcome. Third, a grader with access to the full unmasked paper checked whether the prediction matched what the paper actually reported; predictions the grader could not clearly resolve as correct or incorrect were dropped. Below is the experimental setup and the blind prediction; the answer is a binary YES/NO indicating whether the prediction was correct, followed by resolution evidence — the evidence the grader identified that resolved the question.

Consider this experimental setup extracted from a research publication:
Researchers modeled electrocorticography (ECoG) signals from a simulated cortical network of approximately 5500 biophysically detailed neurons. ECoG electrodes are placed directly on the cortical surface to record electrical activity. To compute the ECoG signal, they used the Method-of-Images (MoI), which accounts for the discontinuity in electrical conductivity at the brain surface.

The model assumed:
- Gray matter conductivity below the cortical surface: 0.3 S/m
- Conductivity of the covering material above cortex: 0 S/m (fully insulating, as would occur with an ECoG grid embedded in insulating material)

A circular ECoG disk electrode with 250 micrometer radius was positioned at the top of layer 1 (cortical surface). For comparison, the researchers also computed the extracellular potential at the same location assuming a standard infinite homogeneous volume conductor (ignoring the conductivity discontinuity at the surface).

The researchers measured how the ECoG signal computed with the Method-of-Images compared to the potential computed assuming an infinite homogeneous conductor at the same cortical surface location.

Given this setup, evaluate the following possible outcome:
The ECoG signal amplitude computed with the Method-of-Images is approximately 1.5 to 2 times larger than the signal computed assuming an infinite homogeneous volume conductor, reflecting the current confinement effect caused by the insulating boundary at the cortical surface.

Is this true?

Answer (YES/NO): NO